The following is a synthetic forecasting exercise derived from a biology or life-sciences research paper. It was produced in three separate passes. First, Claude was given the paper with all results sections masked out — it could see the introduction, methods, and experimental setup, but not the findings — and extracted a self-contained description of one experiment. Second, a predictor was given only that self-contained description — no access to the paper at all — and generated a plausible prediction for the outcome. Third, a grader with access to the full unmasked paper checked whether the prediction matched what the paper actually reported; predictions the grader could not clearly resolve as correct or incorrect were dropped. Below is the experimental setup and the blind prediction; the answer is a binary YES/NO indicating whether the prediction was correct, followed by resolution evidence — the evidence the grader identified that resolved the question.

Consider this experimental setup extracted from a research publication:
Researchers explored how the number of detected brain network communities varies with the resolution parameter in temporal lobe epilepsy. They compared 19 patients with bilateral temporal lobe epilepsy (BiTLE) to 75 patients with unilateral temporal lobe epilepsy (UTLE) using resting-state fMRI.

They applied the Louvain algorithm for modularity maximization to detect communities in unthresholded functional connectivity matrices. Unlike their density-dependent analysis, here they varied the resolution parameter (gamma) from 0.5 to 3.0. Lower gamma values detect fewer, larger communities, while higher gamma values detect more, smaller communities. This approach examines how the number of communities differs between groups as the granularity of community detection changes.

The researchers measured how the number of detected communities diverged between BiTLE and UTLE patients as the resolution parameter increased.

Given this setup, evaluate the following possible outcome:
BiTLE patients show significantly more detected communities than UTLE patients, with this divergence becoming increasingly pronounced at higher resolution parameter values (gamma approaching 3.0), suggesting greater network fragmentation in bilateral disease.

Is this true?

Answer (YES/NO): YES